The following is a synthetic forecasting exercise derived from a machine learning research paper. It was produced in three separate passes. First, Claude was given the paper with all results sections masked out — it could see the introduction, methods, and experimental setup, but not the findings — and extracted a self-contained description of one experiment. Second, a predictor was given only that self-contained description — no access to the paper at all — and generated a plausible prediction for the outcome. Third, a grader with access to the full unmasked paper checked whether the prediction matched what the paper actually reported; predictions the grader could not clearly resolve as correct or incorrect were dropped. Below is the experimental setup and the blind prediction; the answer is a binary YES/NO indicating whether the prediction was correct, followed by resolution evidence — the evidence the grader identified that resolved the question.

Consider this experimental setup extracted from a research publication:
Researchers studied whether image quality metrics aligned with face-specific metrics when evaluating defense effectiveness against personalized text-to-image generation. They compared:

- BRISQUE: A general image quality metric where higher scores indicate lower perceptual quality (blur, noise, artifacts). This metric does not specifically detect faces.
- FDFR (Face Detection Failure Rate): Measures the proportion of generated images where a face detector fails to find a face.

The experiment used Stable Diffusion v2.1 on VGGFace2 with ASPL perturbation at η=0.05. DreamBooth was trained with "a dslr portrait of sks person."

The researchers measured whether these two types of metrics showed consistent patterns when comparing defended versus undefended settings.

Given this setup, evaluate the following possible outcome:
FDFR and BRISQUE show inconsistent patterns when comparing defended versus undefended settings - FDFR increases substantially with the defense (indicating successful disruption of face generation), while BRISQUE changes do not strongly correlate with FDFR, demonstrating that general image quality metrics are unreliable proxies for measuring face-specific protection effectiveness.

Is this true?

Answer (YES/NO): NO